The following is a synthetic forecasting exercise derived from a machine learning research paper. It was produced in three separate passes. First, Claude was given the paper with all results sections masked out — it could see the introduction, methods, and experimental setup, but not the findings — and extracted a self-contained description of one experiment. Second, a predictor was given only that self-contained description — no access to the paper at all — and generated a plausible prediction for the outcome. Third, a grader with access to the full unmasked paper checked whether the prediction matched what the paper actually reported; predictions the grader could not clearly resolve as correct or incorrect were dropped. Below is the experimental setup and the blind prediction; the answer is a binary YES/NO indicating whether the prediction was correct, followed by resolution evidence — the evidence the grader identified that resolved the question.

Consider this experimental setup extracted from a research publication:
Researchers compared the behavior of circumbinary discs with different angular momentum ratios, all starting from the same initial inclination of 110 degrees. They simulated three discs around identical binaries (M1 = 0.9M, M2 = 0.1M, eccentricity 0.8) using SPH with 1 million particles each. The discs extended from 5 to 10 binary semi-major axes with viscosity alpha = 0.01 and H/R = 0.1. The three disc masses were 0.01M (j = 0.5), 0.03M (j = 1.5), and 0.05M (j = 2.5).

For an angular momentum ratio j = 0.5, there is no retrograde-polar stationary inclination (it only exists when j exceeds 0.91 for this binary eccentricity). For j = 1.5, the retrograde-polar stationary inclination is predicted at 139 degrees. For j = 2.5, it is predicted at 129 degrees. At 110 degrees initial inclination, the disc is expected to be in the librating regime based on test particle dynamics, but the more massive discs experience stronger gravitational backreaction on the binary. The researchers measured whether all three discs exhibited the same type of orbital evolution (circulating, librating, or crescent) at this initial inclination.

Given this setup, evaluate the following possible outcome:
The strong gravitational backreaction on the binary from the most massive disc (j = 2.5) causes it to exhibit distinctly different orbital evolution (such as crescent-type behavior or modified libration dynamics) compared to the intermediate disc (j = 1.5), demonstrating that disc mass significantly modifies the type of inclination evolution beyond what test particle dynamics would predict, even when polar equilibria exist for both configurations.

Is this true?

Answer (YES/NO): NO